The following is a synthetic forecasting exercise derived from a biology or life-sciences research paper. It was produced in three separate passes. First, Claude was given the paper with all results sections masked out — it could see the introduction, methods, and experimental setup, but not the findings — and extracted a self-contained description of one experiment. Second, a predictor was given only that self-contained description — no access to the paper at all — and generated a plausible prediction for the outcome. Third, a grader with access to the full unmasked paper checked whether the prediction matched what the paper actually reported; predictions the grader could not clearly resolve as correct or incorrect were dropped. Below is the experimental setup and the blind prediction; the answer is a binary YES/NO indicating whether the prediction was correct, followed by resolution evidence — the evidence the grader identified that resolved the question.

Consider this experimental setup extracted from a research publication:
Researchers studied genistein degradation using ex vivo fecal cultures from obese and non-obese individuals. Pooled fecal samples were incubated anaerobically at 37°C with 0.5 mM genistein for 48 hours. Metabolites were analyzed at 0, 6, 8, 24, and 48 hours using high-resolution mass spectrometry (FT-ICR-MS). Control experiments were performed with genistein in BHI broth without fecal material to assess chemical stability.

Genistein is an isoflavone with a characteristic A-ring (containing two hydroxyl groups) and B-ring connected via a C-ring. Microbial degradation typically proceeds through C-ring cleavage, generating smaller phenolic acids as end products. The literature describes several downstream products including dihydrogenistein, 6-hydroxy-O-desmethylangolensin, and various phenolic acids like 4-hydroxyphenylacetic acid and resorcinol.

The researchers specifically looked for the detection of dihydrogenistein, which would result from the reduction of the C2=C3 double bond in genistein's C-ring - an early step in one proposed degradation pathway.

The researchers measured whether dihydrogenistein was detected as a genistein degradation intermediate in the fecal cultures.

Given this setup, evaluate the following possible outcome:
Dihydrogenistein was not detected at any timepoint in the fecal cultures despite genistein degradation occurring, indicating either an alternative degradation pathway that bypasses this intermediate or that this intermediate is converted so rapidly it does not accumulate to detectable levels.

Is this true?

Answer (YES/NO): NO